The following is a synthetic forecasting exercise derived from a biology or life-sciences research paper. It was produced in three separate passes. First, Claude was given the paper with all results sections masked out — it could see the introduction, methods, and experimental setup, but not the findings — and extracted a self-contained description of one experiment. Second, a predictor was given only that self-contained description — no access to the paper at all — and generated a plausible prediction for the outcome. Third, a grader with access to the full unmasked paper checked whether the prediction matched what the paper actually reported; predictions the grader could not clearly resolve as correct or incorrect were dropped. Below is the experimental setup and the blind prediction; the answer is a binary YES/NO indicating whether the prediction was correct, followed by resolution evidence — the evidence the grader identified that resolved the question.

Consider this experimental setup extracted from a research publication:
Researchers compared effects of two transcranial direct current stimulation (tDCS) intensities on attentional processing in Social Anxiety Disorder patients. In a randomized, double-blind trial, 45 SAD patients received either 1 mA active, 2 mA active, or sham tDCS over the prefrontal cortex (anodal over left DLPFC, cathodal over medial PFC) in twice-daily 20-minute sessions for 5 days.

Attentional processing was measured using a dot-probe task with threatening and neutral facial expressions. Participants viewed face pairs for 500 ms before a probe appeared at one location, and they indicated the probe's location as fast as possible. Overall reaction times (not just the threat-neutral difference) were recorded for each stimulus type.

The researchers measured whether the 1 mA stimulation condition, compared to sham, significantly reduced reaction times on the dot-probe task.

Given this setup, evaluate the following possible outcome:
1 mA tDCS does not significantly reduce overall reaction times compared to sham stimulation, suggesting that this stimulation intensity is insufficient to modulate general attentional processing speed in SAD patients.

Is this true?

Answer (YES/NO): NO